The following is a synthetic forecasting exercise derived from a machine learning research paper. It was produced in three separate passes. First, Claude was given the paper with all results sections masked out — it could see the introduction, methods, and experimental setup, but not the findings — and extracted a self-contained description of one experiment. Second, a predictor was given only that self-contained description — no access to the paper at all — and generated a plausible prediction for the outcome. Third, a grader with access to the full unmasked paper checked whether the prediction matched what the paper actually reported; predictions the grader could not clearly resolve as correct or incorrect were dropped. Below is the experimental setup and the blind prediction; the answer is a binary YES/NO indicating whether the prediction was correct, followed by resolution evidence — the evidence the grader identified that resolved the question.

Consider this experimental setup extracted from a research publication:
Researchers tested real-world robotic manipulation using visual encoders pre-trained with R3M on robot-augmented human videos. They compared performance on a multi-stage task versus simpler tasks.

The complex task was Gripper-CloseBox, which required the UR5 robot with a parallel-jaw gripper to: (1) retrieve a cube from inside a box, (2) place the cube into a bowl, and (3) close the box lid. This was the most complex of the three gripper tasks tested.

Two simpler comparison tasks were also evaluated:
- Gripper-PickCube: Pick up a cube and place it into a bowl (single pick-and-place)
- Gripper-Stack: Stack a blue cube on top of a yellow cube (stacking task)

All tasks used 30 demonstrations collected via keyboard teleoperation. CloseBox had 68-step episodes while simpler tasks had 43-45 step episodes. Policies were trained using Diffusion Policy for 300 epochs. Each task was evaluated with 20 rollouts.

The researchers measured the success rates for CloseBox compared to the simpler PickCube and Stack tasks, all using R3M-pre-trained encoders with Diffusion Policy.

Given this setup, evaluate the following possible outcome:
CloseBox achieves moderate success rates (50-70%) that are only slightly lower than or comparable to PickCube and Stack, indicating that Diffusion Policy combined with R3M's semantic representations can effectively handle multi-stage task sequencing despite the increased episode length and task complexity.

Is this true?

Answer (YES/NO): NO